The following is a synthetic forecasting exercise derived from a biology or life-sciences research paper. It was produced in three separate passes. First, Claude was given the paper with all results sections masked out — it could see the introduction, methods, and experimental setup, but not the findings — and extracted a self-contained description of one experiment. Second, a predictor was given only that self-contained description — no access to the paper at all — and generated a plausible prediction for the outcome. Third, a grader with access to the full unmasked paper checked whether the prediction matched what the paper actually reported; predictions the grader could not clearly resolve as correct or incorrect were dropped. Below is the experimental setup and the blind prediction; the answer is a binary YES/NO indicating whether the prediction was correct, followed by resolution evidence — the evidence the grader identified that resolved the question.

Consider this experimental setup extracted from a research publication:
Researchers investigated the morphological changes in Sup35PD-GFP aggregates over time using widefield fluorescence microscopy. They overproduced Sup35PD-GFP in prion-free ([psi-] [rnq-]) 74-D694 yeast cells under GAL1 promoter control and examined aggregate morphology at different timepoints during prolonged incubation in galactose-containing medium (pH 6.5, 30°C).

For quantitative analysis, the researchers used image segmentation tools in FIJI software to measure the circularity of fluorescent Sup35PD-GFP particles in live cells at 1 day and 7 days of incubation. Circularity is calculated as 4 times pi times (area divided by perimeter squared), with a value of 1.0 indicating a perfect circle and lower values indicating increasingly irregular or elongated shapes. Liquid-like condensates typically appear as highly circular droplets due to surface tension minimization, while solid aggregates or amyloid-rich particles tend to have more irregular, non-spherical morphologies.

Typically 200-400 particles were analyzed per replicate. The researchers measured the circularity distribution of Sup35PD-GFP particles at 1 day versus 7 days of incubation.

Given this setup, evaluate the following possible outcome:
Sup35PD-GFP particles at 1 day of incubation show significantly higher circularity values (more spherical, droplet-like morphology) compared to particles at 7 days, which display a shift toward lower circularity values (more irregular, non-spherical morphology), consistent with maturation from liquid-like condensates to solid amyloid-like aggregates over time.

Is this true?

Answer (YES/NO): YES